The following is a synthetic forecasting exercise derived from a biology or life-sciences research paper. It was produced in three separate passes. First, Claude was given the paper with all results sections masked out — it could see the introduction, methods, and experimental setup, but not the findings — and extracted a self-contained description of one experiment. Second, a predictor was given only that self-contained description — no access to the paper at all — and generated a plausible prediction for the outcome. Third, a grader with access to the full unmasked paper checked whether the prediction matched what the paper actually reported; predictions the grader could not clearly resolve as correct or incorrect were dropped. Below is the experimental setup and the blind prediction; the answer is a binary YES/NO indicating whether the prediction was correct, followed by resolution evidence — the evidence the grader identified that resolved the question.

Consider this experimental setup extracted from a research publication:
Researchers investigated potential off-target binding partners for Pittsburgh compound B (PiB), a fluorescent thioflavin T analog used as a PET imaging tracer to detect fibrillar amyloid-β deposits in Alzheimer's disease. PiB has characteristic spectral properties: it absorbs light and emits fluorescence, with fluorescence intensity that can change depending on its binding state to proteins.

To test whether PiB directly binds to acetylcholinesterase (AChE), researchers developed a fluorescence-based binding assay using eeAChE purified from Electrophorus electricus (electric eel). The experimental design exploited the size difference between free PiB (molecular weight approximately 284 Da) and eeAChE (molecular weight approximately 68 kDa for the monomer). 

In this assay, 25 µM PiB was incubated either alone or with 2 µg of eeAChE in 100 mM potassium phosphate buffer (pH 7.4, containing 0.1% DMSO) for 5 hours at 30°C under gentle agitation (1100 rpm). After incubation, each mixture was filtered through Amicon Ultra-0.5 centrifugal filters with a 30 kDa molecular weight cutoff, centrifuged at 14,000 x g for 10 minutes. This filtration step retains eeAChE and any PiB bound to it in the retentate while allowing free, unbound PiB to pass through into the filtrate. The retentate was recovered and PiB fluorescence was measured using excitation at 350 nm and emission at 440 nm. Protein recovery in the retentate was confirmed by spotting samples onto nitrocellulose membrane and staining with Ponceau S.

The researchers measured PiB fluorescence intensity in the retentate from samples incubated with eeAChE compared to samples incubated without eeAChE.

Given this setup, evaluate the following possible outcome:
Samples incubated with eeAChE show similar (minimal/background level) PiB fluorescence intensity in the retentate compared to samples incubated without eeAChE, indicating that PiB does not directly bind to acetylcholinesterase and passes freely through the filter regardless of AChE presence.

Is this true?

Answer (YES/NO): NO